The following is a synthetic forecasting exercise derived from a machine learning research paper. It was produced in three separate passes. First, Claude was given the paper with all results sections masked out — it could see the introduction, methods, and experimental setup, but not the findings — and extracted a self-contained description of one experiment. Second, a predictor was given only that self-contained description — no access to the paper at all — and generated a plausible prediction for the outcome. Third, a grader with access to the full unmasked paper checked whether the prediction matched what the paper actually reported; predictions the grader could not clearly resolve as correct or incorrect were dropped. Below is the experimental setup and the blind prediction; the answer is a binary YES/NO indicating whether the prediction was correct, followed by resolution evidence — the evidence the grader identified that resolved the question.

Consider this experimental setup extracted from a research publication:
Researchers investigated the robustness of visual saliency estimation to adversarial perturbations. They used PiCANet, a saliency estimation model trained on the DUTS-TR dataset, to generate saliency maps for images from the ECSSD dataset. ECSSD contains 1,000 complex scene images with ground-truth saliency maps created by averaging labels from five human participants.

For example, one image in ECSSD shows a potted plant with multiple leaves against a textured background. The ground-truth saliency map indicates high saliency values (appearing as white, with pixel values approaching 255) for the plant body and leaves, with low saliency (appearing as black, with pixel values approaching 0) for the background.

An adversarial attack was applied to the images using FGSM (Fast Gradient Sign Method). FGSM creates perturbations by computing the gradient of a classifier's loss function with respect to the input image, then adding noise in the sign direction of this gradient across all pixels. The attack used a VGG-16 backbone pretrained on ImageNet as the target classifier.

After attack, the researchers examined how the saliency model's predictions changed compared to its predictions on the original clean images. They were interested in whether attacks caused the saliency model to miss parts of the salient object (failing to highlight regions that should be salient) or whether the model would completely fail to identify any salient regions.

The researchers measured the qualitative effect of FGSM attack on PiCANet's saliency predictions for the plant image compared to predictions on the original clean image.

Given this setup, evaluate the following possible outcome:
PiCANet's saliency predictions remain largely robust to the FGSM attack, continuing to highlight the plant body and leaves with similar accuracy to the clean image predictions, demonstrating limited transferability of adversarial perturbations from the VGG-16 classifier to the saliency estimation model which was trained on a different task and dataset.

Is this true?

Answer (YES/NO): NO